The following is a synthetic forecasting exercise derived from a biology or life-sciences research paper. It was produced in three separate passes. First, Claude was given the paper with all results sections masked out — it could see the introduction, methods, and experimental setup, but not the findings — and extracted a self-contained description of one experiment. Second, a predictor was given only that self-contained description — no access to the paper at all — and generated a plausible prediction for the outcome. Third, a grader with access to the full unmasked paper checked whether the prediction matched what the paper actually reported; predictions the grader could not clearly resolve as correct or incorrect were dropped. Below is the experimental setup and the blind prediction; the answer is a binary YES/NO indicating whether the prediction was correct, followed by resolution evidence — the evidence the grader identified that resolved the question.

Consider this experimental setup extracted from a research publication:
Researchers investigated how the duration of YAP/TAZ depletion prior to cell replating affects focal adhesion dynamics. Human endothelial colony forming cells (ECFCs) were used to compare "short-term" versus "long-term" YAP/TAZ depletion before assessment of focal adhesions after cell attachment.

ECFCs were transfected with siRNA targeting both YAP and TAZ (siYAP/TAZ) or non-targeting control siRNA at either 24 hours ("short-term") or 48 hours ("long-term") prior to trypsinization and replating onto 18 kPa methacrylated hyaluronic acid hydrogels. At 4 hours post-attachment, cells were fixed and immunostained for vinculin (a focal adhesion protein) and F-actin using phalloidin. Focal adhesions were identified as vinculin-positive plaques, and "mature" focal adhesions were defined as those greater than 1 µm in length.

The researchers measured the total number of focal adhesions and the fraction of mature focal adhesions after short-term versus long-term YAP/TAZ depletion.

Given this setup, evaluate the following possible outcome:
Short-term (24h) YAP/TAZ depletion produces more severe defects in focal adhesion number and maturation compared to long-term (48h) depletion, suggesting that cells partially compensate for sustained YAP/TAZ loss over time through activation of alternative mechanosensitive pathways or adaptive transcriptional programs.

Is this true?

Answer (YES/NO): NO